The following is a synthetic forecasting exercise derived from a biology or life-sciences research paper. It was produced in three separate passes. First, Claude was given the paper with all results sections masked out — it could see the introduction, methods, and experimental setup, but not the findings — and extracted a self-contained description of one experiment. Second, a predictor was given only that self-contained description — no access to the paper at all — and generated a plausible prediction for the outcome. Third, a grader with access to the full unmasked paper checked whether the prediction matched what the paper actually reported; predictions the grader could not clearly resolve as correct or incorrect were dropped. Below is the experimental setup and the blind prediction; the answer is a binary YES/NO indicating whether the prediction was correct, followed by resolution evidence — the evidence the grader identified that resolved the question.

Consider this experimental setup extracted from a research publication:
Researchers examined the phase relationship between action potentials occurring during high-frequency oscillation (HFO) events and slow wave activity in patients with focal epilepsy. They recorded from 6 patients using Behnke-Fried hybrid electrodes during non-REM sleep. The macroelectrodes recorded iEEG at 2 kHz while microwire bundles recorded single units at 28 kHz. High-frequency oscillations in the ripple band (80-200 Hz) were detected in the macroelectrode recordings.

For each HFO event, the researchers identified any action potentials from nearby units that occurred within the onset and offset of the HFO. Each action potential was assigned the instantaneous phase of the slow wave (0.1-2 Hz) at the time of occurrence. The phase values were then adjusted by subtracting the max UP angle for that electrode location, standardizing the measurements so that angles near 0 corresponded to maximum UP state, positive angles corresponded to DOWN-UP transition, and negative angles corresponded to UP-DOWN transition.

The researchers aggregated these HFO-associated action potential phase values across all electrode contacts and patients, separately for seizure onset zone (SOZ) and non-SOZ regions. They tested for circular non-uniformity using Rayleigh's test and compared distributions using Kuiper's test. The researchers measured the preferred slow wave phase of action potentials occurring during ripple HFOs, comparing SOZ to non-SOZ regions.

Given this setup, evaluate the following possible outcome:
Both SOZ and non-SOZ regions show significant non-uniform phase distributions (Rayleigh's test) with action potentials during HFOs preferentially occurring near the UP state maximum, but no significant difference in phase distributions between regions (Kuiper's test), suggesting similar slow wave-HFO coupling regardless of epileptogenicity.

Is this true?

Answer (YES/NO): NO